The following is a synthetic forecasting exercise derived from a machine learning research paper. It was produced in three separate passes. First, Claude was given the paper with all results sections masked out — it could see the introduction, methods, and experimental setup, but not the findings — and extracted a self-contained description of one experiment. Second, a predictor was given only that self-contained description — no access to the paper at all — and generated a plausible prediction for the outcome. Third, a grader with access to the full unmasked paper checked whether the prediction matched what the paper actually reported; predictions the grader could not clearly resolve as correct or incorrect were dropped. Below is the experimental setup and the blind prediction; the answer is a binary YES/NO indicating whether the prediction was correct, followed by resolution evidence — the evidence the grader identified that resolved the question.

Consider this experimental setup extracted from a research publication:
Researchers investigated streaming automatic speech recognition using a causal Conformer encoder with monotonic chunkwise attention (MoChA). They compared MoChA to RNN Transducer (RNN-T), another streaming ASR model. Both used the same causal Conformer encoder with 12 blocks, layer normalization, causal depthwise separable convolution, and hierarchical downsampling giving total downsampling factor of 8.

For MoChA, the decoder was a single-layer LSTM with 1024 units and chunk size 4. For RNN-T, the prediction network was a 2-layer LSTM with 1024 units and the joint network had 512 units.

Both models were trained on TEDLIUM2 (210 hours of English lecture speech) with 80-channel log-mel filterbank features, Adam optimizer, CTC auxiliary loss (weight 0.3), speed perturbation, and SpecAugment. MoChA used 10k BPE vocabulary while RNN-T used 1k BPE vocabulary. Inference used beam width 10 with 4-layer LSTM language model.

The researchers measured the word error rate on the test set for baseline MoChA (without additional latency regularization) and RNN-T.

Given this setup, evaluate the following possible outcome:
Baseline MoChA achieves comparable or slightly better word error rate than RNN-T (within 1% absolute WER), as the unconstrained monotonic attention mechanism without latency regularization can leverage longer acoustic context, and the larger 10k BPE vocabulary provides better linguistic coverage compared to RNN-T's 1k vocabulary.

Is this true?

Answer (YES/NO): NO